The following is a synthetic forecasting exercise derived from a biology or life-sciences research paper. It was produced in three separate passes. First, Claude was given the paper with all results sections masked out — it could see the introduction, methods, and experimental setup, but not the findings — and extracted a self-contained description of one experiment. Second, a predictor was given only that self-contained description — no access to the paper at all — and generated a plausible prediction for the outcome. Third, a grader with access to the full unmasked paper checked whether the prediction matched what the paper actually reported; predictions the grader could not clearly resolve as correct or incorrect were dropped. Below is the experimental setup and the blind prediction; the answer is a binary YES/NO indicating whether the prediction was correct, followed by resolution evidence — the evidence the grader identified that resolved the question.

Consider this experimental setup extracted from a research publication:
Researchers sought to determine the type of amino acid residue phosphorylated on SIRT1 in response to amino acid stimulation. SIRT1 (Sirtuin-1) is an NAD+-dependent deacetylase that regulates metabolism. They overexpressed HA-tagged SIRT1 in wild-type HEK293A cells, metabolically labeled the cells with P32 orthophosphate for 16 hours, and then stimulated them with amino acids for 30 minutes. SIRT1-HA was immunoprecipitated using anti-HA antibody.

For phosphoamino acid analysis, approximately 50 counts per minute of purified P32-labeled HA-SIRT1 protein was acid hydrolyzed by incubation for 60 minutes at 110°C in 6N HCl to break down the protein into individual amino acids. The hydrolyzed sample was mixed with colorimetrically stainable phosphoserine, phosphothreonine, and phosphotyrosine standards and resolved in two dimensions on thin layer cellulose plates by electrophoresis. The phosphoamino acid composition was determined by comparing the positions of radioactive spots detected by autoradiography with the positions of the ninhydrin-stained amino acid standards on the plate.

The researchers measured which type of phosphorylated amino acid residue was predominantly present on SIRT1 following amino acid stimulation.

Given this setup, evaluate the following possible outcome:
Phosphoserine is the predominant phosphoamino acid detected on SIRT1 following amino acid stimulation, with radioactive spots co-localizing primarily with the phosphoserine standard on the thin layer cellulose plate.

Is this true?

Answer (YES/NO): NO